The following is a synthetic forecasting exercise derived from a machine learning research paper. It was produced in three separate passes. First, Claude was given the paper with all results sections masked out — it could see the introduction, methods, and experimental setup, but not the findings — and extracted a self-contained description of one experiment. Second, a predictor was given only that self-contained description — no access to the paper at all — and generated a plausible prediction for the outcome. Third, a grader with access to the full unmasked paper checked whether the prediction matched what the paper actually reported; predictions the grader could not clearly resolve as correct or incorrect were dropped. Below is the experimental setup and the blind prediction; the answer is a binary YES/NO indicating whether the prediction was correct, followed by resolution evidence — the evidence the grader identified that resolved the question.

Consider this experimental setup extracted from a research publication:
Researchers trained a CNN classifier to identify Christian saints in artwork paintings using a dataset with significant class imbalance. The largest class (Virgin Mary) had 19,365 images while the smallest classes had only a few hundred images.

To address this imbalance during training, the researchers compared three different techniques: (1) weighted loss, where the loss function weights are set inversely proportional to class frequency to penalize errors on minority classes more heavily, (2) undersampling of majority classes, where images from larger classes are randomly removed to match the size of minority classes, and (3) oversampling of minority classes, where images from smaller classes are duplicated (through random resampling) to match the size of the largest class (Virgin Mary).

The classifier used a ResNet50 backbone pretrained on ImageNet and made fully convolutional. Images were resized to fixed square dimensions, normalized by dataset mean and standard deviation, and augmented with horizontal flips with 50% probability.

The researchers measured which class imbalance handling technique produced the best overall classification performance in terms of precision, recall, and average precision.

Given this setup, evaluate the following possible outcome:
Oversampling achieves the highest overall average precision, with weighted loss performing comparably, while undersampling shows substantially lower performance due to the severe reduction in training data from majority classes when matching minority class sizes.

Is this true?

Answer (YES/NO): NO